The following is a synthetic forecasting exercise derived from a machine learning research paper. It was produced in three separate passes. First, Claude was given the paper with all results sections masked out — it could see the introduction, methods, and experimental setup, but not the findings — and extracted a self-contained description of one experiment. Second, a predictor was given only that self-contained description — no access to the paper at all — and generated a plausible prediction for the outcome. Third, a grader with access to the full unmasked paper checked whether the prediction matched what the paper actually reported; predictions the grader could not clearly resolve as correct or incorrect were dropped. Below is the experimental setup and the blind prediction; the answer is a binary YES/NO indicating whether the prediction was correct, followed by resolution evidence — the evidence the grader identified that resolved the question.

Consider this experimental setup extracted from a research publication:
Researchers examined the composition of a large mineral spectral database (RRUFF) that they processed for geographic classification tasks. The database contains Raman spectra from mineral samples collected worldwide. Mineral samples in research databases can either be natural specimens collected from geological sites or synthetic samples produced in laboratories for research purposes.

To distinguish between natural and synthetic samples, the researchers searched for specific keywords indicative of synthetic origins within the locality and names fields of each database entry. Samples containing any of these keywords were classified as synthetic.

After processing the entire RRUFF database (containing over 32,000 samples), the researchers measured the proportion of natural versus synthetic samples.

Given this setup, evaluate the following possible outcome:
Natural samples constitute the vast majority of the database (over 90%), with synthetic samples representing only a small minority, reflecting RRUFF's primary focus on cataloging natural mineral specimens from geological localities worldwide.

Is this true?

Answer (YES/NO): YES